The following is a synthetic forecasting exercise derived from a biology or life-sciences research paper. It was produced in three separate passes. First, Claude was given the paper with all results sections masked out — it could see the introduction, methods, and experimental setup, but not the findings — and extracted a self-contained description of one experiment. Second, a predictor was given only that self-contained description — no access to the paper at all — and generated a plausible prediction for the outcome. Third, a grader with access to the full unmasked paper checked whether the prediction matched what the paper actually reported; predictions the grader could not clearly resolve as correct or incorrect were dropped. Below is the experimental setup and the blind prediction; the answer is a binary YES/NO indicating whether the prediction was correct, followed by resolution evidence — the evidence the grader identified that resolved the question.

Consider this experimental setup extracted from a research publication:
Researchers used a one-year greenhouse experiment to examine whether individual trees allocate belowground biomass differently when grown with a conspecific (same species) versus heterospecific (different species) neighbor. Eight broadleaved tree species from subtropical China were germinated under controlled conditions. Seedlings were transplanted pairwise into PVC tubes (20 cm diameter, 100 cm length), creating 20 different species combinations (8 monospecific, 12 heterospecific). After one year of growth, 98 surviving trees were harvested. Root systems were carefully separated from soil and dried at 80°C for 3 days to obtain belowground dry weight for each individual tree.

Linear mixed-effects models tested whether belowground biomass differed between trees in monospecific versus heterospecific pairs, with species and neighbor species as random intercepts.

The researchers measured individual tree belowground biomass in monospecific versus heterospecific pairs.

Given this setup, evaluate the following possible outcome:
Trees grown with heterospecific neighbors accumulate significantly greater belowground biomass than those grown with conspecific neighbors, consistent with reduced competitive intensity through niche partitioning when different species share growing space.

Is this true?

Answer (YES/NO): YES